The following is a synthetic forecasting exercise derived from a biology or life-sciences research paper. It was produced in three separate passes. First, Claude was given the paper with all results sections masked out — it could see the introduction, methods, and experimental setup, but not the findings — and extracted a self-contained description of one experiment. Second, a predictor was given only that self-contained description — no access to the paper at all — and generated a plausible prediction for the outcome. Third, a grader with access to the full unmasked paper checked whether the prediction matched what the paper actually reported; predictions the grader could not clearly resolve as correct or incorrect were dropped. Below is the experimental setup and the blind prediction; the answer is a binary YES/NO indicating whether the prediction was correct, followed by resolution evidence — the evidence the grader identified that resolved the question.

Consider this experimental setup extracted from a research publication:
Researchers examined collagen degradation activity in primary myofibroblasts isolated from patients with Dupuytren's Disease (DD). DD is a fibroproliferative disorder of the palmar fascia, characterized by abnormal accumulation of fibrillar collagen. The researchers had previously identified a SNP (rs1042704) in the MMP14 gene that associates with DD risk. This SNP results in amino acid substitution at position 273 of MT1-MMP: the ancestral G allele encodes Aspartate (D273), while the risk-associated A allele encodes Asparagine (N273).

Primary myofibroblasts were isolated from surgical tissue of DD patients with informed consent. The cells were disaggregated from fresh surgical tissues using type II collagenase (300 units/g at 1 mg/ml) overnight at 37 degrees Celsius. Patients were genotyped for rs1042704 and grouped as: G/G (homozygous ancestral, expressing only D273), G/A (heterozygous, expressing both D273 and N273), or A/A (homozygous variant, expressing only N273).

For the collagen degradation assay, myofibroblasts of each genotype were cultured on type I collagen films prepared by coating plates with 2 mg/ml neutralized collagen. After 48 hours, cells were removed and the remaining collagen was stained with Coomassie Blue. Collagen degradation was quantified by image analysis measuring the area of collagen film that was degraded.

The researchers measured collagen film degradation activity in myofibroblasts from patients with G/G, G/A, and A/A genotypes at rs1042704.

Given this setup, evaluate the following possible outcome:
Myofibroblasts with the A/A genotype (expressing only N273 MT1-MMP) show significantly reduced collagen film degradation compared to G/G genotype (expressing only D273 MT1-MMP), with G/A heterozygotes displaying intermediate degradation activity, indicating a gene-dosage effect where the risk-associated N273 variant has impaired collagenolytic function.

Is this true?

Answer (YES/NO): NO